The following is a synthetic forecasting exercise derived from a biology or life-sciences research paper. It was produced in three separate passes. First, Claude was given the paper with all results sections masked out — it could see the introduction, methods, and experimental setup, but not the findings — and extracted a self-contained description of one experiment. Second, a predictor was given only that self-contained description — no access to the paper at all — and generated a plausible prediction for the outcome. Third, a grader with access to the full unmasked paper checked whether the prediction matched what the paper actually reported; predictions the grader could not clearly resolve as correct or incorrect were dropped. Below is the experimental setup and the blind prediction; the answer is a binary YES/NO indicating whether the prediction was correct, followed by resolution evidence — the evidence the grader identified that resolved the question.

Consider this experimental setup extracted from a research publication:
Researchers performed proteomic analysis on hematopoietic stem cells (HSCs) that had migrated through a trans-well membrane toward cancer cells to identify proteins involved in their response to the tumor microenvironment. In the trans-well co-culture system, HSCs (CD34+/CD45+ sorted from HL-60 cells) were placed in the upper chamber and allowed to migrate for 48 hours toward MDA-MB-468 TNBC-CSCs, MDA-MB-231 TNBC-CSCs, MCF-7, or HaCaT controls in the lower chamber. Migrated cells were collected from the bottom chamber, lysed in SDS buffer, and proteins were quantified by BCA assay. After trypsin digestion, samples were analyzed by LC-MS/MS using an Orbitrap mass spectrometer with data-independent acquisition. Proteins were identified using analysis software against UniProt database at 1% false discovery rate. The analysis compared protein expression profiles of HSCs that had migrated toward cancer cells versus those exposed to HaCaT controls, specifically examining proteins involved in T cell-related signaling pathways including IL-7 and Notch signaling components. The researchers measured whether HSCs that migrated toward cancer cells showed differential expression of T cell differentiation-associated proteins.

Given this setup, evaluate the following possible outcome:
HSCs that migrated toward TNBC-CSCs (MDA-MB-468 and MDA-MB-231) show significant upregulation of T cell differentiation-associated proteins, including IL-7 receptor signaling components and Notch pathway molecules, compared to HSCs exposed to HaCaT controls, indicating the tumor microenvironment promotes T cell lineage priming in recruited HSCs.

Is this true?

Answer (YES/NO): YES